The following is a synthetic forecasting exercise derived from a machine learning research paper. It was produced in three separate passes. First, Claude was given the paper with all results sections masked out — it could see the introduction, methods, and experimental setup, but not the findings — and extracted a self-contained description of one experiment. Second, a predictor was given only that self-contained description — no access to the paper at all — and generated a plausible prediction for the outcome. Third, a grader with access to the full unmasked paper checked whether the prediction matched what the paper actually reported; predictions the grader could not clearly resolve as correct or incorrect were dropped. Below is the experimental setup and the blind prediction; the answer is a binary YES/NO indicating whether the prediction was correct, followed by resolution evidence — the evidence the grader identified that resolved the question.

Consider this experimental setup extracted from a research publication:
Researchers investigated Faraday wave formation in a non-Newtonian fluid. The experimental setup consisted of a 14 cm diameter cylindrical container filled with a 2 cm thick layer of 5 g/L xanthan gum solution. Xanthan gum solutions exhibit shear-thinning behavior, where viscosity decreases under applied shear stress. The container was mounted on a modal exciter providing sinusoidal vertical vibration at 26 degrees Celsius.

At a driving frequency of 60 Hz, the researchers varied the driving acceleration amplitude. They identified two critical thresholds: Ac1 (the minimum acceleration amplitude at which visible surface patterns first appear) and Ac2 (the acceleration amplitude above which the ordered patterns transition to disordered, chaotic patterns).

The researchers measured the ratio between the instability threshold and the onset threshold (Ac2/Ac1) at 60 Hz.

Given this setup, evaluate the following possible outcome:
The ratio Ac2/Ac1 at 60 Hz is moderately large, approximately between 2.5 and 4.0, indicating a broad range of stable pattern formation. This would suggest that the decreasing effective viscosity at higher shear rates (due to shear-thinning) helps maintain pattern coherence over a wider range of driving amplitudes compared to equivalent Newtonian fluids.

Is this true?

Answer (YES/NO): NO